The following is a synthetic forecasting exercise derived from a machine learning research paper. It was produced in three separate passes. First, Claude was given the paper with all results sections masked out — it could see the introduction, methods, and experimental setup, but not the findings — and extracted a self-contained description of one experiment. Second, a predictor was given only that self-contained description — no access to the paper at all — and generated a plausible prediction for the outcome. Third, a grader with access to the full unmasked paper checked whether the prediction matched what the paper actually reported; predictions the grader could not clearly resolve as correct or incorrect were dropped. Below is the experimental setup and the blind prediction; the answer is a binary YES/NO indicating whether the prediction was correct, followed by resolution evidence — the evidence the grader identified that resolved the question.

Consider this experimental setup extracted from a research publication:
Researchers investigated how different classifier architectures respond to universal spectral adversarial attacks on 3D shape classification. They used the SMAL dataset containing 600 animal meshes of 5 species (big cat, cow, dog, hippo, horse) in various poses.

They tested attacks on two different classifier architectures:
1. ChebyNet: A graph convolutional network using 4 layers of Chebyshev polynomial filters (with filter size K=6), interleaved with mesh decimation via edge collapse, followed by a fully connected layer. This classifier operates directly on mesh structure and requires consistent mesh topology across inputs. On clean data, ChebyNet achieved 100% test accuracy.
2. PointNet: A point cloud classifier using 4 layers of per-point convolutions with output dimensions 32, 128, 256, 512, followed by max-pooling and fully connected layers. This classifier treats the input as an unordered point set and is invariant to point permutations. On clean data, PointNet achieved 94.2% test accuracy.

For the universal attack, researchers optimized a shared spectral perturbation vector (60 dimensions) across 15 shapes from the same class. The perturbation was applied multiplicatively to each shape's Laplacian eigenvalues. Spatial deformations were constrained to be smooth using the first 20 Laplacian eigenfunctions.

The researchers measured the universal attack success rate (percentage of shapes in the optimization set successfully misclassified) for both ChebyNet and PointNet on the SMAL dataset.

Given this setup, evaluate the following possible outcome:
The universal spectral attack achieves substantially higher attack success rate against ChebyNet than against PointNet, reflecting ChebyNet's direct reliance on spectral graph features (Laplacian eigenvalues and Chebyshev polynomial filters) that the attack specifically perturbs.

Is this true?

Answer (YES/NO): NO